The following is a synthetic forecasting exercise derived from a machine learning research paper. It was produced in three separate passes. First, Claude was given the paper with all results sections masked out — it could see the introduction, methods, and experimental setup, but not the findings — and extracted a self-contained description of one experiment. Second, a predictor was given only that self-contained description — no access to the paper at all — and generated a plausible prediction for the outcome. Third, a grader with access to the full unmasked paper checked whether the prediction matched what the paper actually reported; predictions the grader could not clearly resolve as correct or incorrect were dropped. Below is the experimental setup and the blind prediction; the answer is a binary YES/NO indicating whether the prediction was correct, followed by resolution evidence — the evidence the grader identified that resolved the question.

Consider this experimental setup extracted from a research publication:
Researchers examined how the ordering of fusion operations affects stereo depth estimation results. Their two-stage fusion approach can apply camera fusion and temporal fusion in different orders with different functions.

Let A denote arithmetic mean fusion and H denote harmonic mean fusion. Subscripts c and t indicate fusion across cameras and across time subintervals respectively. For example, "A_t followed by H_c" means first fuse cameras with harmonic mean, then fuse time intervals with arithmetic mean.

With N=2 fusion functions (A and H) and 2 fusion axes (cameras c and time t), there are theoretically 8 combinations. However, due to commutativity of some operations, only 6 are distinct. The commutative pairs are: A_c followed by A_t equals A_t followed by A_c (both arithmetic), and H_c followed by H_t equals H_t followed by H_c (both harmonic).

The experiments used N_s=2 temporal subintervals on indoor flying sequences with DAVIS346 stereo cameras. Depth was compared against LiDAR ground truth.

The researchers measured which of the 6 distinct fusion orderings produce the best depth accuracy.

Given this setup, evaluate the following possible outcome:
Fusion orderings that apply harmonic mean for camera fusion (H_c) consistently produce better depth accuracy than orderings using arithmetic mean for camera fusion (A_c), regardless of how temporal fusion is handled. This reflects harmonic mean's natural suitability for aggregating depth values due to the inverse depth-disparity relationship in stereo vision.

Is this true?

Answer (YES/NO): YES